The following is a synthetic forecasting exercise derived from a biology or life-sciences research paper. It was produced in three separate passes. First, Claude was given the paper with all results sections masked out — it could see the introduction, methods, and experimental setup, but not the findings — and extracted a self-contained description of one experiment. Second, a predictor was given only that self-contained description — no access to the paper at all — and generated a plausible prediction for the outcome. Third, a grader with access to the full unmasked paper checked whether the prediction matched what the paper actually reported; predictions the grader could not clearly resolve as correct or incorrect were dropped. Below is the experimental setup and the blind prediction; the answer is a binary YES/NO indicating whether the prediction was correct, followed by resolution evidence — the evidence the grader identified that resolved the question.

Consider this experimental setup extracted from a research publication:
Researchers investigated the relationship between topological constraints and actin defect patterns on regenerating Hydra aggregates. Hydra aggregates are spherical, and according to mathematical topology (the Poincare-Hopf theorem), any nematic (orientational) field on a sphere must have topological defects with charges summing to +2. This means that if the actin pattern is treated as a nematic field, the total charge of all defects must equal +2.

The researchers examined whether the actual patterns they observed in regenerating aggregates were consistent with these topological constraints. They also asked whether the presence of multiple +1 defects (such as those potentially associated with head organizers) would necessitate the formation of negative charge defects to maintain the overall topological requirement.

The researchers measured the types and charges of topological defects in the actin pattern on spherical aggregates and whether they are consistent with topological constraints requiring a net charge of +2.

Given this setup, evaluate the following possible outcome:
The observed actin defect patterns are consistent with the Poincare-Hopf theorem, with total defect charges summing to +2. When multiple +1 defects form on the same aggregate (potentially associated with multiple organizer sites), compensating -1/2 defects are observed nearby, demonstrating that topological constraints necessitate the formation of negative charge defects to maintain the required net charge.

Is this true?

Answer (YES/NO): NO